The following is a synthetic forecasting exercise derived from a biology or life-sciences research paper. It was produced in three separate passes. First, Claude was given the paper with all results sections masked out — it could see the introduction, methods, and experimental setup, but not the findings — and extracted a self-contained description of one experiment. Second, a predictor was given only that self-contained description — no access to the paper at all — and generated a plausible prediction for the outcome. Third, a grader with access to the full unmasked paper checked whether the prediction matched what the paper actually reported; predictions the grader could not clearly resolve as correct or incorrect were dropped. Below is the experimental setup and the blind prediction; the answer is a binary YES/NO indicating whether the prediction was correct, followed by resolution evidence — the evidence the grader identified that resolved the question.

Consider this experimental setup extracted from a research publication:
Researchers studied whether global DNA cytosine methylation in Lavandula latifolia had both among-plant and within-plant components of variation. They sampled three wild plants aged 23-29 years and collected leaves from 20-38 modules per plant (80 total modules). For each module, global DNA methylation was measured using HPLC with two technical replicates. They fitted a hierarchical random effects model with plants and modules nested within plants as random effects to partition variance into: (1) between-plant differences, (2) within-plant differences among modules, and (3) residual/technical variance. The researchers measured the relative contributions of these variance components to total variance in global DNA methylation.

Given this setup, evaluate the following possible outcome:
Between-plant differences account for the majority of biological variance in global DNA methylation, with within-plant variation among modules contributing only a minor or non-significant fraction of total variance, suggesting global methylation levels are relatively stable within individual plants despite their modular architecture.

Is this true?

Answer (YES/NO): NO